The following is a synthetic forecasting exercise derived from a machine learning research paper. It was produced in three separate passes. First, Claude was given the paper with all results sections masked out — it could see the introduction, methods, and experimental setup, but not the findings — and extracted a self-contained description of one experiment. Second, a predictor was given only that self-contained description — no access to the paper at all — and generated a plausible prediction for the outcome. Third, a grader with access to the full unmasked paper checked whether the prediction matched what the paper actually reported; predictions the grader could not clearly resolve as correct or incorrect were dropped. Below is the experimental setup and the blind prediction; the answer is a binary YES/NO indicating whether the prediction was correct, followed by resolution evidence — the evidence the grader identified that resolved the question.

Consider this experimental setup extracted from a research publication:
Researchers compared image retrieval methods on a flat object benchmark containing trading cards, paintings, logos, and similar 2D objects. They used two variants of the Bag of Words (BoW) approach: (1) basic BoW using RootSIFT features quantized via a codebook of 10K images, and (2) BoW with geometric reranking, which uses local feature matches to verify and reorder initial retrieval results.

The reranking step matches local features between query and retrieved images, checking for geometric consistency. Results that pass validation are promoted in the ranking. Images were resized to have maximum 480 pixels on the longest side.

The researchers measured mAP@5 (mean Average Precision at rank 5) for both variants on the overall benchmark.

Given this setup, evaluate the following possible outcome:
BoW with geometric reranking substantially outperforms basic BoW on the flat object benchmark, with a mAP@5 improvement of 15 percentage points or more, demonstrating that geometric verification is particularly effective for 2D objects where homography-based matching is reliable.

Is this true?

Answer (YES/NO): NO